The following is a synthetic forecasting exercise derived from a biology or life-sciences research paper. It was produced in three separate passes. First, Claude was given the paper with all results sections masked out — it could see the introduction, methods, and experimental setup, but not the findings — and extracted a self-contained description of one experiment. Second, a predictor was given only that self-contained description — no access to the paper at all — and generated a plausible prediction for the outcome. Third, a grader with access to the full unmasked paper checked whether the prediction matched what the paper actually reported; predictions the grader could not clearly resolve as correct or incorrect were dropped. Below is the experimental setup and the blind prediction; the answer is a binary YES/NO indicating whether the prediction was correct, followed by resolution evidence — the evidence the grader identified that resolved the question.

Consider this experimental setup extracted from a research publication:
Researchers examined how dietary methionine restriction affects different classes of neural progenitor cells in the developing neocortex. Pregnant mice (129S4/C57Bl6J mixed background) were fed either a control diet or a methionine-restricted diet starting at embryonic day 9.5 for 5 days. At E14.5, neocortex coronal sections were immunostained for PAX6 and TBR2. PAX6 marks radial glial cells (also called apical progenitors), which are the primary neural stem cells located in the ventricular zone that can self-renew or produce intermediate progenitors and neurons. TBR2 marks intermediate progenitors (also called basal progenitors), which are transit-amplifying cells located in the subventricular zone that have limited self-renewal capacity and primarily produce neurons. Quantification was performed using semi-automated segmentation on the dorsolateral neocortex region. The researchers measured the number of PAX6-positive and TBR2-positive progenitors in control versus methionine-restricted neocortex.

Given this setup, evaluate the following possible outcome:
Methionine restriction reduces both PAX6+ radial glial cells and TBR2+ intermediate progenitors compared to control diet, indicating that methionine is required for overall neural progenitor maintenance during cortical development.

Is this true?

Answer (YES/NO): YES